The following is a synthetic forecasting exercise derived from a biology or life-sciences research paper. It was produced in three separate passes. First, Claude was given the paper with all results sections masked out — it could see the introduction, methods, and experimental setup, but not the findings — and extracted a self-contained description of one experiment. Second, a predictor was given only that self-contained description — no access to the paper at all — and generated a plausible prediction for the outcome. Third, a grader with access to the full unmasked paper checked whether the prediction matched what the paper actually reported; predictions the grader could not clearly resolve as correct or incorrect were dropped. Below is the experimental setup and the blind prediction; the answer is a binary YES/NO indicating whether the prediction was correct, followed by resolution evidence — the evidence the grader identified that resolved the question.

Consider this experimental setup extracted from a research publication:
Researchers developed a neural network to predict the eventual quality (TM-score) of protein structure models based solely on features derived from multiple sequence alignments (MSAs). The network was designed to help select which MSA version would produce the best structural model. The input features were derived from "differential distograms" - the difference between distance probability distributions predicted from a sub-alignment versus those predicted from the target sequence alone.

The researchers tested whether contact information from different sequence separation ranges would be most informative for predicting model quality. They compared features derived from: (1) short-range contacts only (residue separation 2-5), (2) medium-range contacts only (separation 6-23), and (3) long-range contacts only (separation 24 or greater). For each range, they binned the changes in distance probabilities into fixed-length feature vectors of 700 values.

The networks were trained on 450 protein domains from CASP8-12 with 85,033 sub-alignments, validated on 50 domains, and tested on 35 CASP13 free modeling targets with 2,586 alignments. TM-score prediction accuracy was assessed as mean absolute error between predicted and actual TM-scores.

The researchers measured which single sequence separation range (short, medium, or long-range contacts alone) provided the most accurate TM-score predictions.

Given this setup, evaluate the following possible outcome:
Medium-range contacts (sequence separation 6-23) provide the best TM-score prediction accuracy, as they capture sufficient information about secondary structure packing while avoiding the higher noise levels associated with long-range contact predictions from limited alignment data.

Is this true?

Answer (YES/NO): NO